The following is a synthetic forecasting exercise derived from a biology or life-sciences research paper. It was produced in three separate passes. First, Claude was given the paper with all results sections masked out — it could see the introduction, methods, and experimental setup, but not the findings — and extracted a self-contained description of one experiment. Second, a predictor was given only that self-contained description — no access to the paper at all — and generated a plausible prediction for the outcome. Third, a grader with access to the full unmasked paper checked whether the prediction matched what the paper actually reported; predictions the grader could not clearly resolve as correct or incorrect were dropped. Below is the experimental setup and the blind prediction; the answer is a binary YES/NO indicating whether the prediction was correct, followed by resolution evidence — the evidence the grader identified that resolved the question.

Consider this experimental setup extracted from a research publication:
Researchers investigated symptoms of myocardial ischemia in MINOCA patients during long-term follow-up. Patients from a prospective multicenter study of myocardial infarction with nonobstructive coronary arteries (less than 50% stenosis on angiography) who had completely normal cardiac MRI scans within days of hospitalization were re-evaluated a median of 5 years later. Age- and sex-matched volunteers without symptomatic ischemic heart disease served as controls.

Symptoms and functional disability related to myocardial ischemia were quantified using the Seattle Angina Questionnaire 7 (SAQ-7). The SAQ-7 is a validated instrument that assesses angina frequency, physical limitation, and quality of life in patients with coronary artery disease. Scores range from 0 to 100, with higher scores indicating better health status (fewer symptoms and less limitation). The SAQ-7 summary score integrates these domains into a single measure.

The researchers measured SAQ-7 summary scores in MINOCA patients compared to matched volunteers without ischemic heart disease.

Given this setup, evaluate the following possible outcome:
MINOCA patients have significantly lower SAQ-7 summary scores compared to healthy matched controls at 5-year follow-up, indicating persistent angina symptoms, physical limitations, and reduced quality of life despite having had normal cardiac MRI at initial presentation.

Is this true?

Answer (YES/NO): NO